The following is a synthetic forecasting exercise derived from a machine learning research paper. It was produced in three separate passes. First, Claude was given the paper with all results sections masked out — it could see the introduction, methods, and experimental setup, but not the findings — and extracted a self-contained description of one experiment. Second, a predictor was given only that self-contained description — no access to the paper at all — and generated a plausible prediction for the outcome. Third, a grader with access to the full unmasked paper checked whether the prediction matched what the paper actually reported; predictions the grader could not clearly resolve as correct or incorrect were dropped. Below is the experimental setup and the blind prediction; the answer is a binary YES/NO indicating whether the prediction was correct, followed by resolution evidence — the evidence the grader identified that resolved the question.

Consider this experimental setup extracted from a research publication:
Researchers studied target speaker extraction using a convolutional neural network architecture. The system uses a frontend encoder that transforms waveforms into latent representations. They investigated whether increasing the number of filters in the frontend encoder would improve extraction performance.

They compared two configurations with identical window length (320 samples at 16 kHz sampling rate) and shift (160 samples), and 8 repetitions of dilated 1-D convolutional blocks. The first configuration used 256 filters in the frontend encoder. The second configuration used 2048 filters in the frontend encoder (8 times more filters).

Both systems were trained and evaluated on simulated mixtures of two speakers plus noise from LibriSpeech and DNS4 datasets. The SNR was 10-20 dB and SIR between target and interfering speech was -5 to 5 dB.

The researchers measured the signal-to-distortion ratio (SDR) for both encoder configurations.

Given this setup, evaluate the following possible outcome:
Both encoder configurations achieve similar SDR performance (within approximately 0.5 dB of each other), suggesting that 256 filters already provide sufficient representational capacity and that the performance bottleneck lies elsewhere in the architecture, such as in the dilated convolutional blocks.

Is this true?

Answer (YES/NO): NO